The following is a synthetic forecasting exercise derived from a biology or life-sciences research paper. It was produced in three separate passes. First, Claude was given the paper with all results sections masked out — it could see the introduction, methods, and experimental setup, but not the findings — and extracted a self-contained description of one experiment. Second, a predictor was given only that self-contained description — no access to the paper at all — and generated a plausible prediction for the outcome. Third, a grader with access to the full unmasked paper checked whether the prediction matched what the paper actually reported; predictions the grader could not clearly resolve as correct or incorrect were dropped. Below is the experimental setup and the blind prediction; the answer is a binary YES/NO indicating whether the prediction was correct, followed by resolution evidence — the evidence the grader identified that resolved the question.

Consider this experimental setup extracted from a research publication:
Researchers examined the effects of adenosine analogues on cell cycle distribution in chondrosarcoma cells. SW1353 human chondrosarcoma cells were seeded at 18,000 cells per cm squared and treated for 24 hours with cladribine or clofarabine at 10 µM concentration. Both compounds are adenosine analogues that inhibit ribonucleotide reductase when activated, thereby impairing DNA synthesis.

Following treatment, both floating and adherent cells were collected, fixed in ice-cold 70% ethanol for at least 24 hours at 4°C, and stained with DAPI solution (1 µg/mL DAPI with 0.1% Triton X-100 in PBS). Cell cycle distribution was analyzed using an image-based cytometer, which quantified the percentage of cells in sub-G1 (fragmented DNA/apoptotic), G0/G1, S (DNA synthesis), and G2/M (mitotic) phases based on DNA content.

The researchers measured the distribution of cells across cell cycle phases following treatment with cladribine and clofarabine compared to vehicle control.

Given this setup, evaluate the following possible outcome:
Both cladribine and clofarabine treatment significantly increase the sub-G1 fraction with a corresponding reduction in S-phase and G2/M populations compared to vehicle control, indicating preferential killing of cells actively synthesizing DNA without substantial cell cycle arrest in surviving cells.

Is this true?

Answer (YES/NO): NO